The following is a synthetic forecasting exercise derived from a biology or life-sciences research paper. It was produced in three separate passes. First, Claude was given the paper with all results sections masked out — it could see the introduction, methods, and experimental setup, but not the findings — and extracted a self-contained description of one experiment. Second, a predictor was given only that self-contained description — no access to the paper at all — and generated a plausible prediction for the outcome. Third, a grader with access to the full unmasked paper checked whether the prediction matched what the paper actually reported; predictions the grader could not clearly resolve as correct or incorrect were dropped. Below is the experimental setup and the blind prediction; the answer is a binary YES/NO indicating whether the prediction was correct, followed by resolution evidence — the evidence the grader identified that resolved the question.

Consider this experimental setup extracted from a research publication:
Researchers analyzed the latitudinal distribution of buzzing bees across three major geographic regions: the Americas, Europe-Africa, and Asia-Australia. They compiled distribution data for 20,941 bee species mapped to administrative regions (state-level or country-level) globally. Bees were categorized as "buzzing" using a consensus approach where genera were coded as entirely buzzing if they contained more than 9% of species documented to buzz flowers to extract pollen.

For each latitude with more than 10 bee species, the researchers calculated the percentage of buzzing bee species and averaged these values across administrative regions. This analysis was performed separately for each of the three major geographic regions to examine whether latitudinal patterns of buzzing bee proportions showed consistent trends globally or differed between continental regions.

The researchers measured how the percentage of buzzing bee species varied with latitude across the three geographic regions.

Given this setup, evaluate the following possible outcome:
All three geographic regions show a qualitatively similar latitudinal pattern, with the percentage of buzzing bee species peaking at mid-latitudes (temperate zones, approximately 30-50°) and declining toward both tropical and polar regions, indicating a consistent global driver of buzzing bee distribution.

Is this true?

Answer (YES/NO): NO